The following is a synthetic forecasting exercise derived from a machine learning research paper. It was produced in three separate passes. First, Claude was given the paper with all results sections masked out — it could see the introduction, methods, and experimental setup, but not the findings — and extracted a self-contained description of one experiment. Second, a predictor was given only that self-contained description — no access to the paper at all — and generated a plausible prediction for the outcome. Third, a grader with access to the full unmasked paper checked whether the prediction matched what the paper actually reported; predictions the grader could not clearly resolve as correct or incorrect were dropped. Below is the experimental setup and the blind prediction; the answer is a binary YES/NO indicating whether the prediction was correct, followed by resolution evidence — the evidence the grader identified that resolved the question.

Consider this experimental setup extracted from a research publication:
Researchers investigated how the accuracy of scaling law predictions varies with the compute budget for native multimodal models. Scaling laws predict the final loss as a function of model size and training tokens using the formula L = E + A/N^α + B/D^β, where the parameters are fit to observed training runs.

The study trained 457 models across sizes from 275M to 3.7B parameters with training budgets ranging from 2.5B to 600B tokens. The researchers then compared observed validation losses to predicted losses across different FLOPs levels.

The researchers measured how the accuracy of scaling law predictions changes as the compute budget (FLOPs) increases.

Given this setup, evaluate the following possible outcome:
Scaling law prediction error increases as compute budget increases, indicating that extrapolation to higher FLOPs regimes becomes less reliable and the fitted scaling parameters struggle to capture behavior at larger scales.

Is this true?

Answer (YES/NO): NO